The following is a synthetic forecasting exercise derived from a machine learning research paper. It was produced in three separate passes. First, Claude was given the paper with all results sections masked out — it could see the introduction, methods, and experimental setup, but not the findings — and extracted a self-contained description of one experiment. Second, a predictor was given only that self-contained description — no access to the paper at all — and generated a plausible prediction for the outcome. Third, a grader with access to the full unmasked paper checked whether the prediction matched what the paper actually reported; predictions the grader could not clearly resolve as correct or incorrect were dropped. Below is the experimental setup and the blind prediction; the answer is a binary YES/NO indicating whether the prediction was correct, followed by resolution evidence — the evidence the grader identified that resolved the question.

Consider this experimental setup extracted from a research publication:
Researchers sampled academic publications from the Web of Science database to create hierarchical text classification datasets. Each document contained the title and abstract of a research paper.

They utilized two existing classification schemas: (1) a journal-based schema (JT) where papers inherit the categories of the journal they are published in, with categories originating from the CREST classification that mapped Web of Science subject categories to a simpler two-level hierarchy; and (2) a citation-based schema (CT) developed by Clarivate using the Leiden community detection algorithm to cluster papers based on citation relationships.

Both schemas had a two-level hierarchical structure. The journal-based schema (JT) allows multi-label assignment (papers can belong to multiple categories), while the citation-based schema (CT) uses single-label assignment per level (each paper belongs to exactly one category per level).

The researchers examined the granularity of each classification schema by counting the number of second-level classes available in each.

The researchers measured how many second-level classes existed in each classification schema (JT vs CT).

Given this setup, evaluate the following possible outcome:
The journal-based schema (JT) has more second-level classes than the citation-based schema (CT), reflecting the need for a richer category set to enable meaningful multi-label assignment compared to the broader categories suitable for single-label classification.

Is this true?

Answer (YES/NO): NO